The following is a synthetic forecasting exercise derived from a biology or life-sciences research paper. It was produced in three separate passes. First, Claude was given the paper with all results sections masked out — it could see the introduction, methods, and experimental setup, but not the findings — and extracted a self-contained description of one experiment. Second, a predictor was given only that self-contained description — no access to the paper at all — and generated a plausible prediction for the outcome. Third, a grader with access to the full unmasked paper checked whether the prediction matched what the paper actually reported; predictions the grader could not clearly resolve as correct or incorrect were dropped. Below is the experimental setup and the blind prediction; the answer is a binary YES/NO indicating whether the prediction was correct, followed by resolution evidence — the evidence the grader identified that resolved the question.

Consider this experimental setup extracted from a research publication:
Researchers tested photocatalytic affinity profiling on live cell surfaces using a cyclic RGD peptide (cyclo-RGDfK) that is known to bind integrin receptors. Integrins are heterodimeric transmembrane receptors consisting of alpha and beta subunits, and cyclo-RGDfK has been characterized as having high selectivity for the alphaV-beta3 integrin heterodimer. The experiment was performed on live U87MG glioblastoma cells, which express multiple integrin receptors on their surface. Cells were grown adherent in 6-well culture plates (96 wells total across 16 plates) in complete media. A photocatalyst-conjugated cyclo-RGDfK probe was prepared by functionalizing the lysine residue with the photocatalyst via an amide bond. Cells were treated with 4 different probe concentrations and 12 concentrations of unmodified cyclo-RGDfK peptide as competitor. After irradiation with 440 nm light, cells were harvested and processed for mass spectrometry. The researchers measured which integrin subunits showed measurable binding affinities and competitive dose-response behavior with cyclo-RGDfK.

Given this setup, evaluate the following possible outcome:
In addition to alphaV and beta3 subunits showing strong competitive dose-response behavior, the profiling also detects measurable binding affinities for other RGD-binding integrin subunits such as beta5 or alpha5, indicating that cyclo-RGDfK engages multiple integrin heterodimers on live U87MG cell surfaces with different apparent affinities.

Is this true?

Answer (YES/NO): NO